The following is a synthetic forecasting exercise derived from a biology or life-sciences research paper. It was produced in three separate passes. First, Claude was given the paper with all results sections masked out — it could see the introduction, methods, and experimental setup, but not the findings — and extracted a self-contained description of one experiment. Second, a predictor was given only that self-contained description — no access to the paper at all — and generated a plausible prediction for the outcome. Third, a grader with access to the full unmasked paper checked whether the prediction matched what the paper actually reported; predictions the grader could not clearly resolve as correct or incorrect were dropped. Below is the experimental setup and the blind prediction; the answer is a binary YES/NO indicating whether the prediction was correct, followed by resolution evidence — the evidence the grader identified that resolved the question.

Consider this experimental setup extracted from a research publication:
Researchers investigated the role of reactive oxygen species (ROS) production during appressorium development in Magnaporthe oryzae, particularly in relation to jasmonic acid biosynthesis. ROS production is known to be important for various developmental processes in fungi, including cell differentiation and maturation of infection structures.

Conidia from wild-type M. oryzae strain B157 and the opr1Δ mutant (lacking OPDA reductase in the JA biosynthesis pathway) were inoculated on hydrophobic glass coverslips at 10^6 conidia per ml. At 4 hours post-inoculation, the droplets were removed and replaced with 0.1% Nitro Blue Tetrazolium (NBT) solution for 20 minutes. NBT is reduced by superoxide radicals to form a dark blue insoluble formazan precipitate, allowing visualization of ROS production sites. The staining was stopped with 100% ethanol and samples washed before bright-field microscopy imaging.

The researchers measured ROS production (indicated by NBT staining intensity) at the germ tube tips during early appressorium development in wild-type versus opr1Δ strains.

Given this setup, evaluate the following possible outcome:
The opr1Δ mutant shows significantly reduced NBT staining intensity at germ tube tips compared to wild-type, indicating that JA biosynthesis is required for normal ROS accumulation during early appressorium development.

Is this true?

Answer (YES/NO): YES